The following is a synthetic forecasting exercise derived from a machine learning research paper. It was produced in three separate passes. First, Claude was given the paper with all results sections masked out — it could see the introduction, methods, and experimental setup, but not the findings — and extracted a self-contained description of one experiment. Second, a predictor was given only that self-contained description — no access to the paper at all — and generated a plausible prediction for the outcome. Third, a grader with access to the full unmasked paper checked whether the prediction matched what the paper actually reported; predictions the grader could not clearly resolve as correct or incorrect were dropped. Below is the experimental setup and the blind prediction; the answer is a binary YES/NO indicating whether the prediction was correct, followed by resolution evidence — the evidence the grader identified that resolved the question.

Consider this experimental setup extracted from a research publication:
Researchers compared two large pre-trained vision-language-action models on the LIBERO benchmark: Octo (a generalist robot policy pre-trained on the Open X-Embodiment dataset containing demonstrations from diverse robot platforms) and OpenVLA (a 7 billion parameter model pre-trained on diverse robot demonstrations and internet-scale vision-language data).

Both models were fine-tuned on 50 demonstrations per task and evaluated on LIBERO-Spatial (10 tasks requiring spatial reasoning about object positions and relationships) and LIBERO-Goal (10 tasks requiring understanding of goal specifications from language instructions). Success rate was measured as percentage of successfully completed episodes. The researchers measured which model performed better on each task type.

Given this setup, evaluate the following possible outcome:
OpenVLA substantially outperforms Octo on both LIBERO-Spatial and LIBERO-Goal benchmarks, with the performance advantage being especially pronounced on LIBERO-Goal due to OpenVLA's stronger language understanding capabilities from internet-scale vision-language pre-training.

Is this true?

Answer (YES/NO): NO